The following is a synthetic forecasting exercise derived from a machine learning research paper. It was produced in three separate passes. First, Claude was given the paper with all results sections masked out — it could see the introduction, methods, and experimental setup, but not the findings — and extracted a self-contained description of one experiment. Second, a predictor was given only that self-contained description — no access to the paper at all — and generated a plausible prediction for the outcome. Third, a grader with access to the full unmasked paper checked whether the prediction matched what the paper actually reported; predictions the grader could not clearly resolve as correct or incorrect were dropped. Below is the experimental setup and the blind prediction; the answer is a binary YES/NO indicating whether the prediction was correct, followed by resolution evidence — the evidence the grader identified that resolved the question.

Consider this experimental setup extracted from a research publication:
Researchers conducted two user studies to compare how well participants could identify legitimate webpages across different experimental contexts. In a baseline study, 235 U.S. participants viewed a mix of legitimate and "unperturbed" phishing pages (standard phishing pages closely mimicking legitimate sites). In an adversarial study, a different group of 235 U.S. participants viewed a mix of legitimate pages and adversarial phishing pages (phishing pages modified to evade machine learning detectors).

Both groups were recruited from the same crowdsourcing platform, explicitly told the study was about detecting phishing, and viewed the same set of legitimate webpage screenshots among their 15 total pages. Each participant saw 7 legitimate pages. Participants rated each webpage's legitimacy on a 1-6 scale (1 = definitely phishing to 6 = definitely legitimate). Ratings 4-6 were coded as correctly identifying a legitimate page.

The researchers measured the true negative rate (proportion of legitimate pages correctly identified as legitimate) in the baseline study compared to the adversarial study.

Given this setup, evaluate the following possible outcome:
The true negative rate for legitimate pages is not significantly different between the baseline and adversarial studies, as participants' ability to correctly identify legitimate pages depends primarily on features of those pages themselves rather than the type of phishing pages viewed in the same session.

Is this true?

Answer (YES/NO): YES